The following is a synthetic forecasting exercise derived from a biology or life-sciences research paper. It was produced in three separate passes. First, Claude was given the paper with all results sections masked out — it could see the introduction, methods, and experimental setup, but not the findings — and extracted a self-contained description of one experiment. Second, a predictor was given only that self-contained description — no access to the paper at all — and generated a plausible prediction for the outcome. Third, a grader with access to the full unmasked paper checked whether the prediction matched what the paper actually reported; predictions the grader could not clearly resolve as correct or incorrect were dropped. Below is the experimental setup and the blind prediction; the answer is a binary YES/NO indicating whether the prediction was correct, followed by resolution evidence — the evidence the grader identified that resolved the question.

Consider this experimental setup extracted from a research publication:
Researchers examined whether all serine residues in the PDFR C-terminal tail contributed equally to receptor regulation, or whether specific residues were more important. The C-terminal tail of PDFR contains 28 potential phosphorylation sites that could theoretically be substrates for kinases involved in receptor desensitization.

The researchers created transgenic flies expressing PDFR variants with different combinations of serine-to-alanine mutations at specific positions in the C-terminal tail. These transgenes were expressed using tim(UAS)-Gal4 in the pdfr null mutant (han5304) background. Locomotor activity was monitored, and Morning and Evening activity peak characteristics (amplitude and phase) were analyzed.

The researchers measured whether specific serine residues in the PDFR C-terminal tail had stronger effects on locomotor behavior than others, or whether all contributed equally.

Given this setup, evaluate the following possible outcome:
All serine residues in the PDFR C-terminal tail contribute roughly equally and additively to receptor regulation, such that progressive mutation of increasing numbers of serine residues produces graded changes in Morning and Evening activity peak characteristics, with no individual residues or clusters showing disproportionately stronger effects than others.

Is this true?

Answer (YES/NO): NO